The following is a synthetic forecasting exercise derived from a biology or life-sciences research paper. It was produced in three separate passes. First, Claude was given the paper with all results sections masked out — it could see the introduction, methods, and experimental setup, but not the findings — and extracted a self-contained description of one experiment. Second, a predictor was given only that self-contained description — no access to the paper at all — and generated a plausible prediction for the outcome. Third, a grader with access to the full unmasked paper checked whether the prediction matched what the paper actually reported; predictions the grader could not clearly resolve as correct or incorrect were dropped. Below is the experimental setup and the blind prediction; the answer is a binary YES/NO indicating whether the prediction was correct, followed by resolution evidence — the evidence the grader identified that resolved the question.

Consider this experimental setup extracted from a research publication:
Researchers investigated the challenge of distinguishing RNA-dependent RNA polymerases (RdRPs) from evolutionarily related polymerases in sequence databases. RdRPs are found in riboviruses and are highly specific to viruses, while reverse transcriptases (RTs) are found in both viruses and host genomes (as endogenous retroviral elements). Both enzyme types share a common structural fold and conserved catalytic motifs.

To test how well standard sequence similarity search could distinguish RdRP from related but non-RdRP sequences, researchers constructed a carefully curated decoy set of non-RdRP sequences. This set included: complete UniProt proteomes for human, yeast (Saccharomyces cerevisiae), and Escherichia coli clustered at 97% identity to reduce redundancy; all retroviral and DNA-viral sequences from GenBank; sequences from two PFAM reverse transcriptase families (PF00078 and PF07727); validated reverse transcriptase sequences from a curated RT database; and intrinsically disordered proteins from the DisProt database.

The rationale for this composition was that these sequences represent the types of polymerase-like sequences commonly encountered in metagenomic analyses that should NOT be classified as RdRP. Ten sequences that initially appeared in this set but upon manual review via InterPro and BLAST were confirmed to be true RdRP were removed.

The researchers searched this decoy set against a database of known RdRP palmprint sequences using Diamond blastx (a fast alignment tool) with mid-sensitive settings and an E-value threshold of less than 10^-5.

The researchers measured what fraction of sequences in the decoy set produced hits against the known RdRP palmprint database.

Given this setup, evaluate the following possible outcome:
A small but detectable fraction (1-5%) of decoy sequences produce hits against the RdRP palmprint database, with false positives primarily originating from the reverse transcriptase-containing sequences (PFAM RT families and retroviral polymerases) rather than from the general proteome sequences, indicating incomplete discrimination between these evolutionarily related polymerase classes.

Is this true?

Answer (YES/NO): NO